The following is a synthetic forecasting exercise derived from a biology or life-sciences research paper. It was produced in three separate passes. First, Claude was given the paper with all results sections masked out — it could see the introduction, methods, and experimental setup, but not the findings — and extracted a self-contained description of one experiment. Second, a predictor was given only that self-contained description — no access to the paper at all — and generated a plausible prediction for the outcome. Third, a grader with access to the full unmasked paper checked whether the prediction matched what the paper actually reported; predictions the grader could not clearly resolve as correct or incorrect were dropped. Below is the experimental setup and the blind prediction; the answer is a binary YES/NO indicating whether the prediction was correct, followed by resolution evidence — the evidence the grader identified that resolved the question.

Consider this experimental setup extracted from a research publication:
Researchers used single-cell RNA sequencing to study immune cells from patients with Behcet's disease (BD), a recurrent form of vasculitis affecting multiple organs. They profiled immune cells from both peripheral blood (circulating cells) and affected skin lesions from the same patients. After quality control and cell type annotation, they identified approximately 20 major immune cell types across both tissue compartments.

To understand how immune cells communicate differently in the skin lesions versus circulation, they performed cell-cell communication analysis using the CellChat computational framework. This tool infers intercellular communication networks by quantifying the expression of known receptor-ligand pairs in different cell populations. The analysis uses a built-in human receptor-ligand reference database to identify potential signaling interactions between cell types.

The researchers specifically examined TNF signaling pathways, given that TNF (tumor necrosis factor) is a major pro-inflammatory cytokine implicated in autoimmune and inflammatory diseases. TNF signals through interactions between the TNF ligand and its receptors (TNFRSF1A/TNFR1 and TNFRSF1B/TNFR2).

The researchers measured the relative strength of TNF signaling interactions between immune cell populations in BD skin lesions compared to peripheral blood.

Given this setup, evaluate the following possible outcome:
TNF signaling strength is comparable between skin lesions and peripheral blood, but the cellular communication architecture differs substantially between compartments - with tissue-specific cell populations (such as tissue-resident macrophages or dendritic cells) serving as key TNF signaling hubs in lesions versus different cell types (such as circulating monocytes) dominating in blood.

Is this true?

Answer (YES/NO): NO